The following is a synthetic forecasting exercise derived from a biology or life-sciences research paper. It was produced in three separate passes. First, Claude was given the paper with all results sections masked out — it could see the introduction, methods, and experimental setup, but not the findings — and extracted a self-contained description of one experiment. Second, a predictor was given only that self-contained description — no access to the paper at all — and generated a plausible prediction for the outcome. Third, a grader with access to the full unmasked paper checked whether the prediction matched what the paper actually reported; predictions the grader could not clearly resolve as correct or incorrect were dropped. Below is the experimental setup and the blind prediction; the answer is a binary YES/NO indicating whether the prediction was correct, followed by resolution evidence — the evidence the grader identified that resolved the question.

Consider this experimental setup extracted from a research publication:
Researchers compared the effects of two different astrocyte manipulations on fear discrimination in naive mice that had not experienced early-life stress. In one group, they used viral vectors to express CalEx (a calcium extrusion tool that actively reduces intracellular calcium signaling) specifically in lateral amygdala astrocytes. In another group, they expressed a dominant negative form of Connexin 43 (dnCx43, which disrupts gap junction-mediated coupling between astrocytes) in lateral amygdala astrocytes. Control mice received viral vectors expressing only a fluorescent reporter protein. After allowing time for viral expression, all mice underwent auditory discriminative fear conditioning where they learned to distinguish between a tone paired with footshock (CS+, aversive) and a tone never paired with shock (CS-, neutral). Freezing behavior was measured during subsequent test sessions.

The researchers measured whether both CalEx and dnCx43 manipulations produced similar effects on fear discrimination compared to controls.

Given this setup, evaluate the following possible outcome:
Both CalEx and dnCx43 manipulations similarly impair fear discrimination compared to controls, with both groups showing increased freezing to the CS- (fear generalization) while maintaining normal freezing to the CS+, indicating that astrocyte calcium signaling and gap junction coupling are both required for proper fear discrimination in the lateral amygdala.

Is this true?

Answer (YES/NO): NO